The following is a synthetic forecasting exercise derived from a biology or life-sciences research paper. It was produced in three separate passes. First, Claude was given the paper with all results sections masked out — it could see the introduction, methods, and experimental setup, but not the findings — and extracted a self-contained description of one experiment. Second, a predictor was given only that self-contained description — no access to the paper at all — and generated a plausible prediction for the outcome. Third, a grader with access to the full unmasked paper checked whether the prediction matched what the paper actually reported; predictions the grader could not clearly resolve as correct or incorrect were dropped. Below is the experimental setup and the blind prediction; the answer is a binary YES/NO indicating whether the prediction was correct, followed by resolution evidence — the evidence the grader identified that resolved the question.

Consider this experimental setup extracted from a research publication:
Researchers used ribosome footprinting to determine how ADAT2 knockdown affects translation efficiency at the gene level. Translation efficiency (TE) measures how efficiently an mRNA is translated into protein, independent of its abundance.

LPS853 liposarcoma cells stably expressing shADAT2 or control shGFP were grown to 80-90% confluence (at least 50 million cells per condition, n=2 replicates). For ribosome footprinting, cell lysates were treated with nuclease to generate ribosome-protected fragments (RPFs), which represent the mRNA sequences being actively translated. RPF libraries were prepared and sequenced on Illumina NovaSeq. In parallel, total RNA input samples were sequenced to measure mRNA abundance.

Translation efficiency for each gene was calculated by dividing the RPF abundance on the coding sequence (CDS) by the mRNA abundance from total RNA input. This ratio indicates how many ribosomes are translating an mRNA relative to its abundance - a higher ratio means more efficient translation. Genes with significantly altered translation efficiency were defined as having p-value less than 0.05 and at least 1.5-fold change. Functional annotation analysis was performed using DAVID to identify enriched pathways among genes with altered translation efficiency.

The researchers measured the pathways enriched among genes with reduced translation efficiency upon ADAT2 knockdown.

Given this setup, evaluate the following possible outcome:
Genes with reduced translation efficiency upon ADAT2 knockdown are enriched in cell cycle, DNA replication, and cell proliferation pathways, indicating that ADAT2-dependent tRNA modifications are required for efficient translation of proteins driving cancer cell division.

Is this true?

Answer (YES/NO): NO